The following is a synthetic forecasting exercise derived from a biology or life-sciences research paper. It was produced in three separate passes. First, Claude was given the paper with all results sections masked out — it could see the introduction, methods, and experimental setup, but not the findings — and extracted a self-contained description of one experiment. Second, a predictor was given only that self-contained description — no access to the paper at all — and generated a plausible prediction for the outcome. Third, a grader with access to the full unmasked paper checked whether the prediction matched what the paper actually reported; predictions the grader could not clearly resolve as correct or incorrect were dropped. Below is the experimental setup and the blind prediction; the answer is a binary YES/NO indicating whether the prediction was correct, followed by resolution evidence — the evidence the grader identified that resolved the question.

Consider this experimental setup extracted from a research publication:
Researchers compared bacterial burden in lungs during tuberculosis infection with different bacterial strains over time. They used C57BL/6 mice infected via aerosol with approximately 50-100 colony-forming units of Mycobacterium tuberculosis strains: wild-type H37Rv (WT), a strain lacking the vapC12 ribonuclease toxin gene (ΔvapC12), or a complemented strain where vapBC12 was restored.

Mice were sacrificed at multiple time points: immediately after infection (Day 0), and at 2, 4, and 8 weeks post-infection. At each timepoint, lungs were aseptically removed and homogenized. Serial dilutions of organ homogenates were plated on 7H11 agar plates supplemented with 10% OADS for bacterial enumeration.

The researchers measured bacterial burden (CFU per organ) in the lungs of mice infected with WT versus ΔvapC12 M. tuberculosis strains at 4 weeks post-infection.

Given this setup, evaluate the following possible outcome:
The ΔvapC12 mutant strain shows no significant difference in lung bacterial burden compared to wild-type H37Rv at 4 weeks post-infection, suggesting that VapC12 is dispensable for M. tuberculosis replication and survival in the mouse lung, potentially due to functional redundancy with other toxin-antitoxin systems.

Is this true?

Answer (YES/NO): NO